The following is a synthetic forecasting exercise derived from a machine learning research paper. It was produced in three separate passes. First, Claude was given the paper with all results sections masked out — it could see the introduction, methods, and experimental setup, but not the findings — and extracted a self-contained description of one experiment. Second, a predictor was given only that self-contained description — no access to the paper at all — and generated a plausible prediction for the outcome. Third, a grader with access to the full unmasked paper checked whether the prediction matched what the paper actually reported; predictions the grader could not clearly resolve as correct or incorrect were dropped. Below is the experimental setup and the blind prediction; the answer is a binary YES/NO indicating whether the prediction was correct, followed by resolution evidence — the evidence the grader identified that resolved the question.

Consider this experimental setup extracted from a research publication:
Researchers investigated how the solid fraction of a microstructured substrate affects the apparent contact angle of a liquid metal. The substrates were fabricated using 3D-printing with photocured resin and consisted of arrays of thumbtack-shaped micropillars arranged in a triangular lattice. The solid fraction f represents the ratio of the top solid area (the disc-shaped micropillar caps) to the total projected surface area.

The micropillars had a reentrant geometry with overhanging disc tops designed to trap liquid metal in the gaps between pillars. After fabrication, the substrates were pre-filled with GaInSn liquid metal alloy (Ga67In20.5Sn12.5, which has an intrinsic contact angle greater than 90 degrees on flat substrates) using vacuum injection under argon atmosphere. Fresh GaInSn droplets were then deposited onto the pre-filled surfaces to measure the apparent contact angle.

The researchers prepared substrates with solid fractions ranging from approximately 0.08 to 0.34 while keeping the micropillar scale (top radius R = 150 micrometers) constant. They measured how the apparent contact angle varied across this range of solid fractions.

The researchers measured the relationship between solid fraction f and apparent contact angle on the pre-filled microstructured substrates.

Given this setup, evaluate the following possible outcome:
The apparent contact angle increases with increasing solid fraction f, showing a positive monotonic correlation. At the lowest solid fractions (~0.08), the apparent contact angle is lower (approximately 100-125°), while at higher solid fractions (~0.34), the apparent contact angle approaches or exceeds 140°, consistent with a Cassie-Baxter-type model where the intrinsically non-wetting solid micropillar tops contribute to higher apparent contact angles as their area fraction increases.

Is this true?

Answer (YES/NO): NO